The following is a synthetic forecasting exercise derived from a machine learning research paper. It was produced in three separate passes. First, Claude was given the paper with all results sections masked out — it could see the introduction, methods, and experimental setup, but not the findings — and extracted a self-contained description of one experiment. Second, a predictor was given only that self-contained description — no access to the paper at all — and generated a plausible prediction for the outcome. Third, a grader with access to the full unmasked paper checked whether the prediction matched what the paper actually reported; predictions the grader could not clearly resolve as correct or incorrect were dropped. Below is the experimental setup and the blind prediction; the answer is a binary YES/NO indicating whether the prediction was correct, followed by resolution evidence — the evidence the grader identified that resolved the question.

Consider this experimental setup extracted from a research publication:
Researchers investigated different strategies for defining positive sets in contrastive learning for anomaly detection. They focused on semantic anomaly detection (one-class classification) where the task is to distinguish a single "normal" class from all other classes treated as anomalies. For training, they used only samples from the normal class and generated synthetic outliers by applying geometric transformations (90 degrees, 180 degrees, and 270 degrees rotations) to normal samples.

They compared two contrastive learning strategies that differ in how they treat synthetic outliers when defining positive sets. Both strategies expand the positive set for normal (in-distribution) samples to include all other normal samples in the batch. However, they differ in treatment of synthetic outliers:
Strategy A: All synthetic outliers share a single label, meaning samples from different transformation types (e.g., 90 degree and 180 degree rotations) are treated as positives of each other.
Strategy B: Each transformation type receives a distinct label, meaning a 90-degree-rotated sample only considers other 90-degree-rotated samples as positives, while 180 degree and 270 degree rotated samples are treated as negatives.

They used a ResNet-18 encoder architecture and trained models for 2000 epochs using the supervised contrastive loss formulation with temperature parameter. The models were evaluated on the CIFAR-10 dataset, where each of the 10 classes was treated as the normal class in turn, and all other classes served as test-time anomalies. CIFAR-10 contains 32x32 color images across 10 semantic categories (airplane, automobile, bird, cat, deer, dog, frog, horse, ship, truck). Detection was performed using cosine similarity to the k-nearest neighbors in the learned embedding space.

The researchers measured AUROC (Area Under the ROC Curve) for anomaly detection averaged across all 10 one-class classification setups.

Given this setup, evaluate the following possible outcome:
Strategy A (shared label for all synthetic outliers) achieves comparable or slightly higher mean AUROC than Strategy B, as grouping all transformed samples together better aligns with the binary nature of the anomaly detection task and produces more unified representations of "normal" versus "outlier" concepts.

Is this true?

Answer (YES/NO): NO